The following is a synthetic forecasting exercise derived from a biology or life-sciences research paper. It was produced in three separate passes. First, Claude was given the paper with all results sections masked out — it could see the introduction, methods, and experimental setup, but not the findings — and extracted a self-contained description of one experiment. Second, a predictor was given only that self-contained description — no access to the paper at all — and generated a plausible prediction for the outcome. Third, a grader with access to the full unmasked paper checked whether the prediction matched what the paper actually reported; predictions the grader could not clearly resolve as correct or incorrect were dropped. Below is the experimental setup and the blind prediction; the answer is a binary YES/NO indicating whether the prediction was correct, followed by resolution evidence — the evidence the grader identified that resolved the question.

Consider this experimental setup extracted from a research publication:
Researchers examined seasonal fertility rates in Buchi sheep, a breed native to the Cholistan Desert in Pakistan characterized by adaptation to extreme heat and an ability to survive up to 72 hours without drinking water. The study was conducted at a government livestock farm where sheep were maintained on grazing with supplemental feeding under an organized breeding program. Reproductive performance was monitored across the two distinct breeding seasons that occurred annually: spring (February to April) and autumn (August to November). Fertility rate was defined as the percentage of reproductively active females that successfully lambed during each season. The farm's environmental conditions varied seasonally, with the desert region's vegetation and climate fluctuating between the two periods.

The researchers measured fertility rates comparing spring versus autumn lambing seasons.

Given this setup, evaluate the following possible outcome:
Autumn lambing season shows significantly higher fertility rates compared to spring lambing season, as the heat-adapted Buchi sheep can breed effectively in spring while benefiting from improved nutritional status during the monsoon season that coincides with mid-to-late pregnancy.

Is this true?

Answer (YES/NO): NO